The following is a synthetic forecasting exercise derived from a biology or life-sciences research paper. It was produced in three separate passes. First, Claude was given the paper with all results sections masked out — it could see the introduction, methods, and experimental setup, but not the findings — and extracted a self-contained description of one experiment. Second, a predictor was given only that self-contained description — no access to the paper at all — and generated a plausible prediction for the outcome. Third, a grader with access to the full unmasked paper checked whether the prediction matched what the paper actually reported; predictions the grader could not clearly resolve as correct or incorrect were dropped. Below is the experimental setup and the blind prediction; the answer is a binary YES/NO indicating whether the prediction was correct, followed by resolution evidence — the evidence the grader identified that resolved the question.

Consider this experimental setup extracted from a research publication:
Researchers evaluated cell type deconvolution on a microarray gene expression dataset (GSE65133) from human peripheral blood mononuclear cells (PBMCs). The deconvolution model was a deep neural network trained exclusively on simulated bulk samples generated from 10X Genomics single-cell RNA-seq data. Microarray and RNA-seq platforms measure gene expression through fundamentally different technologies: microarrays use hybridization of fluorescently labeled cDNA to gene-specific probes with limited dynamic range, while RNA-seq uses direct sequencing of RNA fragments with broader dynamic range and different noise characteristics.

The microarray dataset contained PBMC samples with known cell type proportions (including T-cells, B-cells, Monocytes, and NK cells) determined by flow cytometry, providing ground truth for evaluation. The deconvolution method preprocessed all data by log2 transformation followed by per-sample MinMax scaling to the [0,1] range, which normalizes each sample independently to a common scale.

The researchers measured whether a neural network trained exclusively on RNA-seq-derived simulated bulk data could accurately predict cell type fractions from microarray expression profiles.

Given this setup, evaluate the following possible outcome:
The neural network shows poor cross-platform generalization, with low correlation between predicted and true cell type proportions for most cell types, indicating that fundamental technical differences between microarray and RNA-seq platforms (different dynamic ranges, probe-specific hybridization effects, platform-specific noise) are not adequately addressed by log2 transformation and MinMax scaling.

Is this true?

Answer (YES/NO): NO